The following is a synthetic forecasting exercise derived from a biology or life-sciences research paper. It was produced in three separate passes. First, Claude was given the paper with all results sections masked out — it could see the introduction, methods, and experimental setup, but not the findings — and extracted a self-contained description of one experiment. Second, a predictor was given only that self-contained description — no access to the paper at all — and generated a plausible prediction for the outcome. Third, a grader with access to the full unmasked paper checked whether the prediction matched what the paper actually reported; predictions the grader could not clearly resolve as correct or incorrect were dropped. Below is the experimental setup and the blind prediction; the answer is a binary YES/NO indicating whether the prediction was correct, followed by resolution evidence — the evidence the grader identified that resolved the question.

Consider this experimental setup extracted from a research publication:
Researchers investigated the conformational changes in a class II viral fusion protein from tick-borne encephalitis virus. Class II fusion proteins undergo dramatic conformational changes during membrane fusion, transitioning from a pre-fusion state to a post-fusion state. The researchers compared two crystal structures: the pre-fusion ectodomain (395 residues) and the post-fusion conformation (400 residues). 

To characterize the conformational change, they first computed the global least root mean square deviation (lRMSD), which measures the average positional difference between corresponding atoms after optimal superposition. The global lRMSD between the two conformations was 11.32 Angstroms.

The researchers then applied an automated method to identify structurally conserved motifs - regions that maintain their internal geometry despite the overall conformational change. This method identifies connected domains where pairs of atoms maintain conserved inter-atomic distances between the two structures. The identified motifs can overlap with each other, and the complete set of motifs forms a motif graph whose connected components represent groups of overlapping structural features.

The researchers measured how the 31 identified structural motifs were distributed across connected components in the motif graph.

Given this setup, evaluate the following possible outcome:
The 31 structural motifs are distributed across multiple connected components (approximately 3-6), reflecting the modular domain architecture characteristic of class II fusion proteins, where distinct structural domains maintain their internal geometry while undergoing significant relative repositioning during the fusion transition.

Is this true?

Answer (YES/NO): NO